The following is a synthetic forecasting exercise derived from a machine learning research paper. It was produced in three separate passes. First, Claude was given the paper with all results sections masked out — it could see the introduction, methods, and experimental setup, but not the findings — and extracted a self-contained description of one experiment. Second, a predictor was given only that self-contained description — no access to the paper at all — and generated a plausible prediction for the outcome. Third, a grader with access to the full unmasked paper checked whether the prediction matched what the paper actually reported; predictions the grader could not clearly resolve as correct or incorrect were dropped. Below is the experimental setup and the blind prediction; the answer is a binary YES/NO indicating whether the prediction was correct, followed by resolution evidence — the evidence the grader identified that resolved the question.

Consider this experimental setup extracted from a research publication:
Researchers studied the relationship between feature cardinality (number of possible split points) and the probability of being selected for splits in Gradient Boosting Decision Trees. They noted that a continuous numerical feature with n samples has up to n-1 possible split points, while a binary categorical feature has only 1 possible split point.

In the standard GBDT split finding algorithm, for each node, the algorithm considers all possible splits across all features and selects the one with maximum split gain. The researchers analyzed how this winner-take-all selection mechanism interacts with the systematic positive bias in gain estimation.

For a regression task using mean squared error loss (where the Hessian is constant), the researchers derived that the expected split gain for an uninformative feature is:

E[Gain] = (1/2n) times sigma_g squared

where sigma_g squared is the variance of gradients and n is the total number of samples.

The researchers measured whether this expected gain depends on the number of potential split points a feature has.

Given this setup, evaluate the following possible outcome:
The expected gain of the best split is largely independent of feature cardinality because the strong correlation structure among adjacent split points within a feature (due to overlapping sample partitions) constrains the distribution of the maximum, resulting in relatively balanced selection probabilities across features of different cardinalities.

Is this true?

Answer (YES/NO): NO